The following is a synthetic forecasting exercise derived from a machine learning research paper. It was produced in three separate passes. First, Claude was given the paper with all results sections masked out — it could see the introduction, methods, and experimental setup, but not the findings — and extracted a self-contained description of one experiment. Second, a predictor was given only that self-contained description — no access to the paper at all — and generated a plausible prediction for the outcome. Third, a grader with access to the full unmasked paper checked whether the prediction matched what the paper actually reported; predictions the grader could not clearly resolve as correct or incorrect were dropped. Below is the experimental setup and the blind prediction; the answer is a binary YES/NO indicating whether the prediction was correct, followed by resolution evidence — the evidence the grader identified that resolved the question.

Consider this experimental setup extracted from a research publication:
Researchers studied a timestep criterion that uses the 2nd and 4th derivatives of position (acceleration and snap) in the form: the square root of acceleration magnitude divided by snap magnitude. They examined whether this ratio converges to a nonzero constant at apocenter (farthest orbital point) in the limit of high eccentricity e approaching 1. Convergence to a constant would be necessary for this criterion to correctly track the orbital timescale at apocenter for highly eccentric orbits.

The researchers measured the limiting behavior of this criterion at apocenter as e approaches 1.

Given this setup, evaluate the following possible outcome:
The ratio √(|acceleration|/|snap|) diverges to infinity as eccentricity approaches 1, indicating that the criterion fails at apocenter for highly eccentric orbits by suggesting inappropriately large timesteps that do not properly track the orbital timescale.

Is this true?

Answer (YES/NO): NO